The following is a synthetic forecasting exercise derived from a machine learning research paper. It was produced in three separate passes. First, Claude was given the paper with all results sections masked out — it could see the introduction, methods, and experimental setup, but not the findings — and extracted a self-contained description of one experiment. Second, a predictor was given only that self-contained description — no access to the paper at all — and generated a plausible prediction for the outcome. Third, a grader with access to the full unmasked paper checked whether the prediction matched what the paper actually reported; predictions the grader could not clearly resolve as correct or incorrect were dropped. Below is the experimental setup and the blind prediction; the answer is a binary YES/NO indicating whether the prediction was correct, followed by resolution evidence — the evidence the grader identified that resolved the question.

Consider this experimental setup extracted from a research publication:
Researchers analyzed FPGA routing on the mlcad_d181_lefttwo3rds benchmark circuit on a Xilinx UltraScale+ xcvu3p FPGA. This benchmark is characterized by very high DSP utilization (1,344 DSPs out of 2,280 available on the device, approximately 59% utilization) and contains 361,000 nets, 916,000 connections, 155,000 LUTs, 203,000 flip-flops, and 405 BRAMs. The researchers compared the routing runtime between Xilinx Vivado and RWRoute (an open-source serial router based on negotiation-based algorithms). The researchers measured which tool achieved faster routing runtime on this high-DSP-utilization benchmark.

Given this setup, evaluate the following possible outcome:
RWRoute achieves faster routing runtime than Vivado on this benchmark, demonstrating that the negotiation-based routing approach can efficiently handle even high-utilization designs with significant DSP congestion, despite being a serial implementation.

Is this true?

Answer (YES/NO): NO